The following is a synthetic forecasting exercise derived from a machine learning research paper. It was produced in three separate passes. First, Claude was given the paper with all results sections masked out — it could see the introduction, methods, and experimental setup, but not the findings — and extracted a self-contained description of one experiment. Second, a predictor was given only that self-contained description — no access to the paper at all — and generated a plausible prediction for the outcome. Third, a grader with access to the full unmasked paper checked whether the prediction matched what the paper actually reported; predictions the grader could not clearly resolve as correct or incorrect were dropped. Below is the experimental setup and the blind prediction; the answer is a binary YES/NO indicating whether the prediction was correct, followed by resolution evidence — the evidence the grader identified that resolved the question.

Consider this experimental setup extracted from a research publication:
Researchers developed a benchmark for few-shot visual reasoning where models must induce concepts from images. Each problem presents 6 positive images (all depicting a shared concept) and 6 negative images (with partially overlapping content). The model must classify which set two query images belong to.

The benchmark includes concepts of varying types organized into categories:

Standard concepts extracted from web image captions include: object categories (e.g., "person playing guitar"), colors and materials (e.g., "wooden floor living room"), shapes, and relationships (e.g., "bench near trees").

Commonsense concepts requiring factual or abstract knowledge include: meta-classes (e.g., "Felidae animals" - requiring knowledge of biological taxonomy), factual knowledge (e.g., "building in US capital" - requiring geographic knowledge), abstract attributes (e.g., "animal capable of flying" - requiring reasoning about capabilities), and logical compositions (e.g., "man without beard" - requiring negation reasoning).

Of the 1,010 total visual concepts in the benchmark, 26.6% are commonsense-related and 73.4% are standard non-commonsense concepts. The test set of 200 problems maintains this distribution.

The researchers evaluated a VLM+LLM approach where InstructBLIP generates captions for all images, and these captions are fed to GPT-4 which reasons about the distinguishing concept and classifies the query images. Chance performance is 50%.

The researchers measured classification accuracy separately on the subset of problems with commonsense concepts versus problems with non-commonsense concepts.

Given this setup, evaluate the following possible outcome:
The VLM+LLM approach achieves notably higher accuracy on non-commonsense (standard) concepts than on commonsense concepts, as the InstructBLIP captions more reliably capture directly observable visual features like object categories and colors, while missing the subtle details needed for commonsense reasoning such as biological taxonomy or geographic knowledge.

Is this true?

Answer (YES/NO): YES